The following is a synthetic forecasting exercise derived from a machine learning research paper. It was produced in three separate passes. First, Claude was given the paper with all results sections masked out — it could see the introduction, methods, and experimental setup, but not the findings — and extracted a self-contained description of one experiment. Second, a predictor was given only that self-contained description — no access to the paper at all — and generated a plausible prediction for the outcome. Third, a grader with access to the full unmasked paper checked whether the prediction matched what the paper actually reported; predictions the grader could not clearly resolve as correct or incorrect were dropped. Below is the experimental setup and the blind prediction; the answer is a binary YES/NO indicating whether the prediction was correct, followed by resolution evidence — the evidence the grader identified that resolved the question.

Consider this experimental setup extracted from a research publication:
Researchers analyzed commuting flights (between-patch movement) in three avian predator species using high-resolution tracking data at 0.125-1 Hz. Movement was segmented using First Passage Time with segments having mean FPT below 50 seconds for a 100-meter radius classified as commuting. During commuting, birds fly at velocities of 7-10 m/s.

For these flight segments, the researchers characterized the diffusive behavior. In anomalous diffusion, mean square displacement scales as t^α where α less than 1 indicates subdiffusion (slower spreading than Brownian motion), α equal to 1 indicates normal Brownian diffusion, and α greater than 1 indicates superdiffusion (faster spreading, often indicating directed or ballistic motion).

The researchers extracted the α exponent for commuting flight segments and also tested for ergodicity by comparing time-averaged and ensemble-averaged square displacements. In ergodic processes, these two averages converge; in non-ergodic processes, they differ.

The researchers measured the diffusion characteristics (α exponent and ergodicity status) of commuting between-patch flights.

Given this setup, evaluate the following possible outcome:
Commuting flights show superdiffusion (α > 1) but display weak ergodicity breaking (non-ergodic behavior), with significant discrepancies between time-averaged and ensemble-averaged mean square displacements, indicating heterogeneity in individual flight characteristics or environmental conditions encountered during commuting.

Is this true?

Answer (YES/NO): NO